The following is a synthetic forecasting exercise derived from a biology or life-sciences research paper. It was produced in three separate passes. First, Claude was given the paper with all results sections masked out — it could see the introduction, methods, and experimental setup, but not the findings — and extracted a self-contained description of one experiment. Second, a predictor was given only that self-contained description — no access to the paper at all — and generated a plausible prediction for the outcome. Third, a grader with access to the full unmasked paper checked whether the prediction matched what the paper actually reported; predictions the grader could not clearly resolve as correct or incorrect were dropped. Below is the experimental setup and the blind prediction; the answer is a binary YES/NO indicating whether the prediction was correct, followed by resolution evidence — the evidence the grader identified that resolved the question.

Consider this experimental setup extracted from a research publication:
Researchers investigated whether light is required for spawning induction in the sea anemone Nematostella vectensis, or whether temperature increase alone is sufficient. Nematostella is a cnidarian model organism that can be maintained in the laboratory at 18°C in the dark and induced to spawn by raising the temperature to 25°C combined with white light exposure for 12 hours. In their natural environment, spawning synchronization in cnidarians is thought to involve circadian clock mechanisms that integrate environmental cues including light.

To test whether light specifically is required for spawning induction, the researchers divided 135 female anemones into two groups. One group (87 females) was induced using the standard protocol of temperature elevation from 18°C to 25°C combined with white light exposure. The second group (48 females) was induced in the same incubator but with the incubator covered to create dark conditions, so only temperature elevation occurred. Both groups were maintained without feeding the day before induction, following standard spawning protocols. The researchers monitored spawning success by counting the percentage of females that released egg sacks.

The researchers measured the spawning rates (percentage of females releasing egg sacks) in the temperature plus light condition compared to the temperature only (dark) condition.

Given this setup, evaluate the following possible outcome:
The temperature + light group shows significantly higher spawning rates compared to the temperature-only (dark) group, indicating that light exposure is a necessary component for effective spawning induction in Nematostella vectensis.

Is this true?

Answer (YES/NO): NO